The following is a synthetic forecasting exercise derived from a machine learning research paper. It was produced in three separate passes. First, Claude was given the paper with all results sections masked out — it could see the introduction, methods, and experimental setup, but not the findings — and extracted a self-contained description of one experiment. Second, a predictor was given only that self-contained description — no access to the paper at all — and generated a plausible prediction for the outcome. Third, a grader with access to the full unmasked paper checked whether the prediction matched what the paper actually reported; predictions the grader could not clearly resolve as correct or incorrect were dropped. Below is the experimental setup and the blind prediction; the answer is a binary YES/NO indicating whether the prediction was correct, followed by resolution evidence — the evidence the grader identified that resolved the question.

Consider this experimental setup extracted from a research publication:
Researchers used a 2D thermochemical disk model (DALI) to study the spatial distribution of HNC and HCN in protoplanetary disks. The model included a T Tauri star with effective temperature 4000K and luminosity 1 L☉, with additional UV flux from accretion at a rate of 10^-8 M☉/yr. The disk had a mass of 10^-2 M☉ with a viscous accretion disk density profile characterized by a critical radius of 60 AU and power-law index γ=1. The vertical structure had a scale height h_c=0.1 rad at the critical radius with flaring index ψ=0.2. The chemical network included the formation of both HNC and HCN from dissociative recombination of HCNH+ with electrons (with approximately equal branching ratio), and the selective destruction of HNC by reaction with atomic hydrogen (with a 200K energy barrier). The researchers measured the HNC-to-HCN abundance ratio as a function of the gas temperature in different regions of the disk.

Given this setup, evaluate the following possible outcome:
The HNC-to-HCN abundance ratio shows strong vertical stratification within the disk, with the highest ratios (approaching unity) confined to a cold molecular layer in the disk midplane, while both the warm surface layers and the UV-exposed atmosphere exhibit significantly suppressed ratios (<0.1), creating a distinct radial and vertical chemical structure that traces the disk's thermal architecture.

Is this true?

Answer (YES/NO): NO